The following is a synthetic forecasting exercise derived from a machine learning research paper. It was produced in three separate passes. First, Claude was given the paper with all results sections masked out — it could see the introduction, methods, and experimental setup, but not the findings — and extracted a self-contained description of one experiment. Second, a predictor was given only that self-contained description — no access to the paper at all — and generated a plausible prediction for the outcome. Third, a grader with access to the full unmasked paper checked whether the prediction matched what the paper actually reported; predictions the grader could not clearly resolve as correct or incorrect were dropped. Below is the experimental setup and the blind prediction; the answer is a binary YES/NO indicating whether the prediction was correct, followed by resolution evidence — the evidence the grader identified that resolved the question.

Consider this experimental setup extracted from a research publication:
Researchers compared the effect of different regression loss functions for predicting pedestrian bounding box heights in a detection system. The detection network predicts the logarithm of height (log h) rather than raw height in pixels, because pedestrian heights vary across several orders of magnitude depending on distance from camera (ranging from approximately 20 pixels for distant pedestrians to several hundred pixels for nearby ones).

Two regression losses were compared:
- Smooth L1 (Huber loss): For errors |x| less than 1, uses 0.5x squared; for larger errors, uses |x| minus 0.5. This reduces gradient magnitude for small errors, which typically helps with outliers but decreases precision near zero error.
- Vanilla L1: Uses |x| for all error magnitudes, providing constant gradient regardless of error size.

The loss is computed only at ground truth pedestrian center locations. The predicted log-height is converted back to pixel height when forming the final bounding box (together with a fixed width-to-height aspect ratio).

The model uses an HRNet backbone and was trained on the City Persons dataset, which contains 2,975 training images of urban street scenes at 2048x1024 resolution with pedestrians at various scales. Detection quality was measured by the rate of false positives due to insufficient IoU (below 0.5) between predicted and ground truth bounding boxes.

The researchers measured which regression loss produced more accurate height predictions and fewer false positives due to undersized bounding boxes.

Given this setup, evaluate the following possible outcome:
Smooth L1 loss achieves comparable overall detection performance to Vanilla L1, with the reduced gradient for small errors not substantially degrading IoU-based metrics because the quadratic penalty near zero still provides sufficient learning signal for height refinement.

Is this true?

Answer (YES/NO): NO